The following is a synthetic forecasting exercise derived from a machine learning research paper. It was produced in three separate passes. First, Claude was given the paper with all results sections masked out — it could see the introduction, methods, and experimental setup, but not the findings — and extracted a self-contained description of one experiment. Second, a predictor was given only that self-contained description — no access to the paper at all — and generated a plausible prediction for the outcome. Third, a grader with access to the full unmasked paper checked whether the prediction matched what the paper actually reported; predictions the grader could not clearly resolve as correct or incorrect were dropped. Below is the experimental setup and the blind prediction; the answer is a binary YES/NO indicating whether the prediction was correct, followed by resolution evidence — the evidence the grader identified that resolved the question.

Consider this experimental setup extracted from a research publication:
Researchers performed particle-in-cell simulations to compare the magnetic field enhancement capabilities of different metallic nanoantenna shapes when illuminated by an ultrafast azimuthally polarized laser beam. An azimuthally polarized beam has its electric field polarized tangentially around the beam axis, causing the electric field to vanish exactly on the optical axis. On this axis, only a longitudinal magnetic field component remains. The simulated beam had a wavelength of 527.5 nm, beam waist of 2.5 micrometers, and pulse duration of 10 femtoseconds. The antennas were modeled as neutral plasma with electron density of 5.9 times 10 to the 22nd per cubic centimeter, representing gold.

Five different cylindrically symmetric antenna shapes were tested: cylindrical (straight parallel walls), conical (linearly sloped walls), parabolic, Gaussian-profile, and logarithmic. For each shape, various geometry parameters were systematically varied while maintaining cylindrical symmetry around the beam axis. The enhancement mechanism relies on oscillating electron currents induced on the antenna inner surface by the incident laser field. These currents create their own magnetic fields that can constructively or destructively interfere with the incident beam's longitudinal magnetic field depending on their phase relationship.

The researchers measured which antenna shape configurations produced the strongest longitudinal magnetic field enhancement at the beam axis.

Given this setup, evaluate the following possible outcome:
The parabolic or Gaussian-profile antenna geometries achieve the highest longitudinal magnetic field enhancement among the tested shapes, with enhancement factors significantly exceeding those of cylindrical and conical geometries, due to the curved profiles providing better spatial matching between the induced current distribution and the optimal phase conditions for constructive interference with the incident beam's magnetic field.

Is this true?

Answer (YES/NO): NO